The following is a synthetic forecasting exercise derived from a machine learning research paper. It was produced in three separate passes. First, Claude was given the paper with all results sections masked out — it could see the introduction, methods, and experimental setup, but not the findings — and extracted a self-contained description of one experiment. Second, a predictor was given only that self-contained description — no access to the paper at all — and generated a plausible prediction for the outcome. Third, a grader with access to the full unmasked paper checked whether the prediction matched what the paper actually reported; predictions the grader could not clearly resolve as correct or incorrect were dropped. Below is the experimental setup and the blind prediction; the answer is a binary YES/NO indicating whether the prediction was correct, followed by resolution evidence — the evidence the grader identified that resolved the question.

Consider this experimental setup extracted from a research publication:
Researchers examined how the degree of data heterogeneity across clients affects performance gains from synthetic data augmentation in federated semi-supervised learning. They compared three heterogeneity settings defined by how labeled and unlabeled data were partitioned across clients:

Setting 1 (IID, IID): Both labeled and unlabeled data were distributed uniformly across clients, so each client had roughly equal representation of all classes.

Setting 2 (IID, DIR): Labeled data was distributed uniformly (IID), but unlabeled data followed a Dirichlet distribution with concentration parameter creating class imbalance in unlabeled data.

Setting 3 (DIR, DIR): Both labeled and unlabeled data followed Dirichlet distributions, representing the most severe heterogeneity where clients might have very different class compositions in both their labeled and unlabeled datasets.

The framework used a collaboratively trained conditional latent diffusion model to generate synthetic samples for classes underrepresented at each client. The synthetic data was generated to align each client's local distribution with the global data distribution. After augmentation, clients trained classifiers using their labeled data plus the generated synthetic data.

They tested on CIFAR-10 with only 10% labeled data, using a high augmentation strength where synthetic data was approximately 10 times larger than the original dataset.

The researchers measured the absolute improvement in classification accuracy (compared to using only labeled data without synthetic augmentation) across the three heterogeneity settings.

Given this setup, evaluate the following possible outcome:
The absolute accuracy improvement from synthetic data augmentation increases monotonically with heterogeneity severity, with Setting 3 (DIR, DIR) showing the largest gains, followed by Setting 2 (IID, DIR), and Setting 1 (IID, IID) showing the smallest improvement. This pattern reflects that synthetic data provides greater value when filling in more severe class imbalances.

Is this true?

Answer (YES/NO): NO